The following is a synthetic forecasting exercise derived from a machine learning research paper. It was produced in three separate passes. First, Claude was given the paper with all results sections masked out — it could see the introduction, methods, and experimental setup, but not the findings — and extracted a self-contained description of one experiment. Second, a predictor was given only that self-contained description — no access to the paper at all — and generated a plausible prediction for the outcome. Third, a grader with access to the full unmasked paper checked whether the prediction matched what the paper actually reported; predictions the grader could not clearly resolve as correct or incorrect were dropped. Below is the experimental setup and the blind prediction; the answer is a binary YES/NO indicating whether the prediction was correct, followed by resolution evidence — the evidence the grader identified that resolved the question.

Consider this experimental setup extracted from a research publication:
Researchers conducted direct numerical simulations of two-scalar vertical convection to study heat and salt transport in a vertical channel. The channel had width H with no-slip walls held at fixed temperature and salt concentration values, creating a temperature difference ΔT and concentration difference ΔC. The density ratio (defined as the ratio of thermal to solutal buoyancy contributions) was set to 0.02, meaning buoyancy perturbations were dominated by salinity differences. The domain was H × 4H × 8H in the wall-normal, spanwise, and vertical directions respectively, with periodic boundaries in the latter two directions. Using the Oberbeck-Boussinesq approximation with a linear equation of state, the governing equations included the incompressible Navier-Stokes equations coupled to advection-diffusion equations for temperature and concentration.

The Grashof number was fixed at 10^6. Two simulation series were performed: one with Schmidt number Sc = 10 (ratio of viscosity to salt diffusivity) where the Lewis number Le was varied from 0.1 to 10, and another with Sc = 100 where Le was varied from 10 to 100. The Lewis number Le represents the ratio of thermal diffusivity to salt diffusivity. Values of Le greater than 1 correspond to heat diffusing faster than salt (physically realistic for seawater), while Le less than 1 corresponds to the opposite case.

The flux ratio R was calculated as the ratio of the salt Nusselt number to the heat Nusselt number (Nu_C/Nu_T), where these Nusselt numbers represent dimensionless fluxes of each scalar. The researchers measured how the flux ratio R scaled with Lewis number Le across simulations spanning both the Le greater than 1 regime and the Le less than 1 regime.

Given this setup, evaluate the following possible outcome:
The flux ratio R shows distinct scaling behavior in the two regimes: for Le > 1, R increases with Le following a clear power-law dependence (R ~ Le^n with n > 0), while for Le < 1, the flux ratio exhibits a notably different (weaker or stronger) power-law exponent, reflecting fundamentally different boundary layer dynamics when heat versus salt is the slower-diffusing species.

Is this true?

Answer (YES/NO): NO